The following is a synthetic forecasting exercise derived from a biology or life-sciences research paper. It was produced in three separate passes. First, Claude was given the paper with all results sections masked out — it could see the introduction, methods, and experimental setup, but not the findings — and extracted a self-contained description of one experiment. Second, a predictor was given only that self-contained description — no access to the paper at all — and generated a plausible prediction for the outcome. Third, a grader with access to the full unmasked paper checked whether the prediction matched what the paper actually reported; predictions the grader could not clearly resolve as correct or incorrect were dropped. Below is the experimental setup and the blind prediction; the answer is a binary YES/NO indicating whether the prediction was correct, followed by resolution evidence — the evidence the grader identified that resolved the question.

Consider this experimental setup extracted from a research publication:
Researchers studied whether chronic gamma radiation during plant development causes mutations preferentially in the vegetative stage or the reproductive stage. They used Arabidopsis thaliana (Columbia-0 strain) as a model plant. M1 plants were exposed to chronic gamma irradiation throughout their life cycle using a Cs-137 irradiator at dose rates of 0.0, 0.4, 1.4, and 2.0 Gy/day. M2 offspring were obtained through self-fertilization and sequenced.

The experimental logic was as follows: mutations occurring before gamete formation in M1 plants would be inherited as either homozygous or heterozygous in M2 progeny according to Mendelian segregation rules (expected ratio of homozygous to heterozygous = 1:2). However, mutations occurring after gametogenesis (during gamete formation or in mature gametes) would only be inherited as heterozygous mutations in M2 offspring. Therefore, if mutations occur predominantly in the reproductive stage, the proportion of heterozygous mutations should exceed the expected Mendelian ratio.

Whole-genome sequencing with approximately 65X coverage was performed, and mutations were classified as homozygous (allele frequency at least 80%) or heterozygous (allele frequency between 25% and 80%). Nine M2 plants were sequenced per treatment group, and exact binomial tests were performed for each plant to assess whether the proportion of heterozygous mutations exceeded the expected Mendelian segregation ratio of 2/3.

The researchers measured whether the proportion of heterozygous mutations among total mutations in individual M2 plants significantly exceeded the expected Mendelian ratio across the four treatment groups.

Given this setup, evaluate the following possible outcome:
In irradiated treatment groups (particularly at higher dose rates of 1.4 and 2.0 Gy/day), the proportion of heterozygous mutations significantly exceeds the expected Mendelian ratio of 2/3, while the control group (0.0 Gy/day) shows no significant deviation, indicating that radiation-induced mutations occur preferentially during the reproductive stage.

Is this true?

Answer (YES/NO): YES